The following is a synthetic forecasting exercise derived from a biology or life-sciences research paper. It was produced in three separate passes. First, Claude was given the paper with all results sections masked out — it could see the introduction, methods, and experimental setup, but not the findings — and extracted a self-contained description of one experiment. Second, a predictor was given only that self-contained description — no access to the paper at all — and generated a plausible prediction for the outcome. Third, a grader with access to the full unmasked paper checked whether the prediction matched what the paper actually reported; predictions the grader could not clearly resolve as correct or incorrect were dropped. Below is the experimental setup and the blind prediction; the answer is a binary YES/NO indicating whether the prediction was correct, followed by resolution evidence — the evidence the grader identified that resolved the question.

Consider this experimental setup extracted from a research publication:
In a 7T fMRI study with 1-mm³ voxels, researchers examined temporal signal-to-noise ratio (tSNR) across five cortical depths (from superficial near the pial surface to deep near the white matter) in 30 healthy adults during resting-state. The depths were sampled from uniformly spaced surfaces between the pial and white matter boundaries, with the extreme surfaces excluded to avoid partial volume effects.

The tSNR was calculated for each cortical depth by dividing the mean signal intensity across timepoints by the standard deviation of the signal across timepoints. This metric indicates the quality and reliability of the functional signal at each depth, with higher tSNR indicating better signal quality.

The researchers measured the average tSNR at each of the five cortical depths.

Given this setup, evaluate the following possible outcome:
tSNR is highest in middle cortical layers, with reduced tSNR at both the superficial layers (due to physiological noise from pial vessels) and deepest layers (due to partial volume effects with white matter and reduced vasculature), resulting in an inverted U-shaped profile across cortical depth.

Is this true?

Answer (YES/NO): NO